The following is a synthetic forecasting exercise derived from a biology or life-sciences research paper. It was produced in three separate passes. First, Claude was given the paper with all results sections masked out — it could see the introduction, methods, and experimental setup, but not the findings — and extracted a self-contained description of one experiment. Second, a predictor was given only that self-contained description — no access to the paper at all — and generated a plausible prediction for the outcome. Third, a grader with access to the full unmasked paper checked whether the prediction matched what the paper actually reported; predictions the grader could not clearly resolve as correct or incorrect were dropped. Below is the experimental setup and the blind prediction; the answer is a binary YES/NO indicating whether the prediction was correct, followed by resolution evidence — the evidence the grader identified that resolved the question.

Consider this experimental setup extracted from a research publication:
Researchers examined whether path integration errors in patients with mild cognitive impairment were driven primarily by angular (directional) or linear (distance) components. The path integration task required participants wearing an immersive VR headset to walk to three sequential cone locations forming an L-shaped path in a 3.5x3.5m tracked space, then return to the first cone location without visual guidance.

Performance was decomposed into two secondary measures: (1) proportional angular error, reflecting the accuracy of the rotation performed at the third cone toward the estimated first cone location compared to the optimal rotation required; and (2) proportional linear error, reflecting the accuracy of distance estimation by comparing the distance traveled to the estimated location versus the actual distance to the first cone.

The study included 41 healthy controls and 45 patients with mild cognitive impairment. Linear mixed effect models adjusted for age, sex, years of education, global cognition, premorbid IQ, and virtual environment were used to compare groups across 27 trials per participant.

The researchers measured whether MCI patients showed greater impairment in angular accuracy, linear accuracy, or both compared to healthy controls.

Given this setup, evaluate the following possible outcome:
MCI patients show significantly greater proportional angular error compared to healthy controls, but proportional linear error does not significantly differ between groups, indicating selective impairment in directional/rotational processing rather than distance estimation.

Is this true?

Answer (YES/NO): NO